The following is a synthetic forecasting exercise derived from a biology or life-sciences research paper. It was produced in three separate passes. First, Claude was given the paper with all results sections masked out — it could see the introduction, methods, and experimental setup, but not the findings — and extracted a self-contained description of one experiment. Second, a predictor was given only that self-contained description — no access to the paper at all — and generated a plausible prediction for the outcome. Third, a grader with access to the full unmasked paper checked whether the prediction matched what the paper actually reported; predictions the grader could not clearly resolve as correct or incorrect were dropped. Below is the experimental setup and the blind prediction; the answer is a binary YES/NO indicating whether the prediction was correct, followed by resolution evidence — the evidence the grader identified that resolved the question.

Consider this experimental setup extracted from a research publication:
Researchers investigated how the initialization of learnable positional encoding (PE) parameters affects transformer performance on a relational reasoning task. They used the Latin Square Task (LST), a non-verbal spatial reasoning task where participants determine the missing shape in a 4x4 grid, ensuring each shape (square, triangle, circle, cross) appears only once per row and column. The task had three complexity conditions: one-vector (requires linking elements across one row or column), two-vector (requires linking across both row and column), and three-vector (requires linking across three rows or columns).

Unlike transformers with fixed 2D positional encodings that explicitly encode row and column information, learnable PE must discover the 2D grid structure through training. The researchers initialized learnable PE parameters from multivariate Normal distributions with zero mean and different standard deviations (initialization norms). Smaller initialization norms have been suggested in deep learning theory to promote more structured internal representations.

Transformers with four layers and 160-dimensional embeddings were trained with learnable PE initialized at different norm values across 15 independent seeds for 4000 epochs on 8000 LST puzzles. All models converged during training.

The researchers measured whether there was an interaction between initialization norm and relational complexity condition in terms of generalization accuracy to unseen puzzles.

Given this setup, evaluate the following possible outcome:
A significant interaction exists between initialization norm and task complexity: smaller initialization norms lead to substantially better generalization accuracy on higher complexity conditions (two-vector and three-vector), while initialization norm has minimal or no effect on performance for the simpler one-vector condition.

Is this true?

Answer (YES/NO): NO